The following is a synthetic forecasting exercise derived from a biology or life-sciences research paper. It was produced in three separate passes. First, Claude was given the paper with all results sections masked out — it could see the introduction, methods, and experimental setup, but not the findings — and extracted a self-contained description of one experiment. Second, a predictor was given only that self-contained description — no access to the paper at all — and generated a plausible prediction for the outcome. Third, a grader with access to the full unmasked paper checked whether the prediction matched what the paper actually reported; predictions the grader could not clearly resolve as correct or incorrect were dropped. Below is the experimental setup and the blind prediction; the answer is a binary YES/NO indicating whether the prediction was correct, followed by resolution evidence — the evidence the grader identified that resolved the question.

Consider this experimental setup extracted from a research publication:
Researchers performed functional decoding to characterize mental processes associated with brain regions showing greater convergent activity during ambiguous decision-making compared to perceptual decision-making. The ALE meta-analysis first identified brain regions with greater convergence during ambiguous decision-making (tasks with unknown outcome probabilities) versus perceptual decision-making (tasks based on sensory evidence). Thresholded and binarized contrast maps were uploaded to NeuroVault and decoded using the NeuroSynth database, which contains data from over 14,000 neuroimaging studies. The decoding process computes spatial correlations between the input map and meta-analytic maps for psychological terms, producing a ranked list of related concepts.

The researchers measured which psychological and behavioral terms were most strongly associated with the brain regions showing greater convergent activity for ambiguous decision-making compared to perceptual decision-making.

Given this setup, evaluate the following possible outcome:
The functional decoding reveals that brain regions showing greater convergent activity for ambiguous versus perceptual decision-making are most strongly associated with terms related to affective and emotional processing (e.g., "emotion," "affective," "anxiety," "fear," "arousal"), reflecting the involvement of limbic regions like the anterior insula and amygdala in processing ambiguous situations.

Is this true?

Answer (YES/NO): NO